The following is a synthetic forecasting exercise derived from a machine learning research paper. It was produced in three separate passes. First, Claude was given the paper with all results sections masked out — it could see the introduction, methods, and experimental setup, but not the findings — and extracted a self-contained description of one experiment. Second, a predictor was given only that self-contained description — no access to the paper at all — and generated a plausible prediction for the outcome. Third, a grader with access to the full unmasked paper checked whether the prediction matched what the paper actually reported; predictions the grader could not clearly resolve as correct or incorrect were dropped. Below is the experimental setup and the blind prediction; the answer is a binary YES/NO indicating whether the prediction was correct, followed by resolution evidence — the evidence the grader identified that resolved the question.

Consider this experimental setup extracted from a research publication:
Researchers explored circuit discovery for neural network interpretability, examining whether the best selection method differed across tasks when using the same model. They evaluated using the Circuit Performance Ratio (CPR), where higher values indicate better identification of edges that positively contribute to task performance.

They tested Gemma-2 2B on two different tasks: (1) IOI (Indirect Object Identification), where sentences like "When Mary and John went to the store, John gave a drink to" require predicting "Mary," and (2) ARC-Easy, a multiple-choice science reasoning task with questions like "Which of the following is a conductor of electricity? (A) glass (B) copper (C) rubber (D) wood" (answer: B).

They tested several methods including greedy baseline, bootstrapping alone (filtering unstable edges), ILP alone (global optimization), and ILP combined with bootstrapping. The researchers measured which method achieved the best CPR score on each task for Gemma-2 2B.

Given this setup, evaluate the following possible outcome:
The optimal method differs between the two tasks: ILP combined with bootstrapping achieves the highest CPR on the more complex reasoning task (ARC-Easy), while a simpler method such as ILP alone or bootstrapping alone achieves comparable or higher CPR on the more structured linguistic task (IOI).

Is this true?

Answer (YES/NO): YES